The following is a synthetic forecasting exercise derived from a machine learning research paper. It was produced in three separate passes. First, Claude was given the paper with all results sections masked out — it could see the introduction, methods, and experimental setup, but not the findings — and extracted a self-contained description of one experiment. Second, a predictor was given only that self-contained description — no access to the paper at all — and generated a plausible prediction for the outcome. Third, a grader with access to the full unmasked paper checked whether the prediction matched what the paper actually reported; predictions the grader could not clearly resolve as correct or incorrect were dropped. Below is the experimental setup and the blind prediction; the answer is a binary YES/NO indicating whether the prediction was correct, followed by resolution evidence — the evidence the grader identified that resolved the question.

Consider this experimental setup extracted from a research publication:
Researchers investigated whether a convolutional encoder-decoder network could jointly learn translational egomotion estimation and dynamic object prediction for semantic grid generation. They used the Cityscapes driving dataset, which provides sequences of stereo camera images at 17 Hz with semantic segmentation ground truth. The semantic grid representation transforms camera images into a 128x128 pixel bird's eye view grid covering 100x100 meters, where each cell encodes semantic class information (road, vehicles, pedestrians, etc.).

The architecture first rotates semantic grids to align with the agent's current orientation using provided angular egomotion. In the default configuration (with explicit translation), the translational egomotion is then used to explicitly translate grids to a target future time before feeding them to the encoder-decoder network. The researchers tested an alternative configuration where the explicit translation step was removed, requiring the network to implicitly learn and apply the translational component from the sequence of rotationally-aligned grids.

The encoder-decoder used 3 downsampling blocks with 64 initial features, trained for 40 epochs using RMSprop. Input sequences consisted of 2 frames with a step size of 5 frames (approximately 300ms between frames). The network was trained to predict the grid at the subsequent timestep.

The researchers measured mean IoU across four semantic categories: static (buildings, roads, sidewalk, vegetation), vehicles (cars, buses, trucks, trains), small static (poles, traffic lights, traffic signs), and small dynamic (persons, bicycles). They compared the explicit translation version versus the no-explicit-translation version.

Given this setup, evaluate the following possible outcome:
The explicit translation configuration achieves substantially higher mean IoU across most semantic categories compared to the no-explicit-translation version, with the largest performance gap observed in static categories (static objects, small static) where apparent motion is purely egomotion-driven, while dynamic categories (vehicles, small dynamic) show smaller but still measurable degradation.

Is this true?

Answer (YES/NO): NO